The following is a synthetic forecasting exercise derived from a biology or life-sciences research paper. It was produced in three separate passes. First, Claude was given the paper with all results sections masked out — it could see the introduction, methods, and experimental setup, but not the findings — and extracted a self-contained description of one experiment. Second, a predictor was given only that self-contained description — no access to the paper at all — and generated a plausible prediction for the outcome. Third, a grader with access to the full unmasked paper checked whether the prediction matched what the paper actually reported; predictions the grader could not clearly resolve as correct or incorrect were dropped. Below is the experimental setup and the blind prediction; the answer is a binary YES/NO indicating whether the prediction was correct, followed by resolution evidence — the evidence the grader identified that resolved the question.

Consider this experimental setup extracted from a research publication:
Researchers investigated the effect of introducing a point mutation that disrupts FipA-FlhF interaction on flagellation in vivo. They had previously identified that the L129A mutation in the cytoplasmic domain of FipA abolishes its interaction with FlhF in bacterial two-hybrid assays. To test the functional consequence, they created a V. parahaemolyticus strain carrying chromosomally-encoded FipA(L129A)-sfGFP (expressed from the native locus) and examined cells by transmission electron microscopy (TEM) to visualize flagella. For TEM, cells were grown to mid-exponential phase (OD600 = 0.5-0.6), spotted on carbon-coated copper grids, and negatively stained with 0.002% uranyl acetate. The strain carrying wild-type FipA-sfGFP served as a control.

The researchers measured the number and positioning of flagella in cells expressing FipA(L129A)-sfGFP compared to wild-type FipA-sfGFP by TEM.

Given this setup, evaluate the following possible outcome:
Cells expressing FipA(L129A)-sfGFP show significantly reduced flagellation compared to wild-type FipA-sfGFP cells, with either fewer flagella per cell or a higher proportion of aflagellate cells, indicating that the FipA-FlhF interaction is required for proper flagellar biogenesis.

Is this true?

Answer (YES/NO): YES